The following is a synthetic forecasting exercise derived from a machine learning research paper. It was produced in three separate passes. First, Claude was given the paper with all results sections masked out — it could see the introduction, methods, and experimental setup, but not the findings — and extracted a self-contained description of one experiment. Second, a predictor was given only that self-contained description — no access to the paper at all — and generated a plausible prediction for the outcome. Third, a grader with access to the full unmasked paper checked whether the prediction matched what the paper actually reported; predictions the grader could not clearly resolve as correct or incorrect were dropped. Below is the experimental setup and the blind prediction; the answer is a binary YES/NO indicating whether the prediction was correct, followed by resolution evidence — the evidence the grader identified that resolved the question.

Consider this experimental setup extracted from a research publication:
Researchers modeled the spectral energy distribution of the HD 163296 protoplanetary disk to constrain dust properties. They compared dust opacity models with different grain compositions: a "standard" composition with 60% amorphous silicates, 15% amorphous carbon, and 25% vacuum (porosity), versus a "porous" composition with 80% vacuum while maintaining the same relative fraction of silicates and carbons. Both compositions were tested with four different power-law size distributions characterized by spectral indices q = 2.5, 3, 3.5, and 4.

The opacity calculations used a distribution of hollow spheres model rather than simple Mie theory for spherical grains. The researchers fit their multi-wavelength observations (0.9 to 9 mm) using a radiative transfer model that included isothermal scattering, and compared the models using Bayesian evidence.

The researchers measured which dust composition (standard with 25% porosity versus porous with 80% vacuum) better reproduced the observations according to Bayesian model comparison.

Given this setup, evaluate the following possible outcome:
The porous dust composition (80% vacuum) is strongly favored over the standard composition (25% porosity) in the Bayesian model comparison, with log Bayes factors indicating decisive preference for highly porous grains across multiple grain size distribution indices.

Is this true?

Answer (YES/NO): NO